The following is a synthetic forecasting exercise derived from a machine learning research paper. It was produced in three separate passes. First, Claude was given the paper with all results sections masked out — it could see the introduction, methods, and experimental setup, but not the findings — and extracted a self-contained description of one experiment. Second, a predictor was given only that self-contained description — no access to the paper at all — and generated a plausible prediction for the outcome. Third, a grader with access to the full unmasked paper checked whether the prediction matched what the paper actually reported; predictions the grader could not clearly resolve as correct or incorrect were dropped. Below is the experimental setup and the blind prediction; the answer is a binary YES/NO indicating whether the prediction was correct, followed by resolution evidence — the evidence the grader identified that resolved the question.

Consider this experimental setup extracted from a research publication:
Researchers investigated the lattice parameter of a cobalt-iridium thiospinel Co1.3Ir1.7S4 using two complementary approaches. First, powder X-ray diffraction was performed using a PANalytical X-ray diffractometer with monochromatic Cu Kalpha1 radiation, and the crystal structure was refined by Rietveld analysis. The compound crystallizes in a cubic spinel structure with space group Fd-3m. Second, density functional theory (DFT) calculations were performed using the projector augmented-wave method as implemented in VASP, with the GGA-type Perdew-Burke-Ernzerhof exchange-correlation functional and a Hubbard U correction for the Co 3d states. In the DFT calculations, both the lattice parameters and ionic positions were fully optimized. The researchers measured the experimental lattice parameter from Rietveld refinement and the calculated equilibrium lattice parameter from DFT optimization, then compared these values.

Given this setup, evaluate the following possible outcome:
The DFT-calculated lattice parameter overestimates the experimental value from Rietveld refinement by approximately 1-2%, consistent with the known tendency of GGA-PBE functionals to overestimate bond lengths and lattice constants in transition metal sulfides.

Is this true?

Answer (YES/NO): NO